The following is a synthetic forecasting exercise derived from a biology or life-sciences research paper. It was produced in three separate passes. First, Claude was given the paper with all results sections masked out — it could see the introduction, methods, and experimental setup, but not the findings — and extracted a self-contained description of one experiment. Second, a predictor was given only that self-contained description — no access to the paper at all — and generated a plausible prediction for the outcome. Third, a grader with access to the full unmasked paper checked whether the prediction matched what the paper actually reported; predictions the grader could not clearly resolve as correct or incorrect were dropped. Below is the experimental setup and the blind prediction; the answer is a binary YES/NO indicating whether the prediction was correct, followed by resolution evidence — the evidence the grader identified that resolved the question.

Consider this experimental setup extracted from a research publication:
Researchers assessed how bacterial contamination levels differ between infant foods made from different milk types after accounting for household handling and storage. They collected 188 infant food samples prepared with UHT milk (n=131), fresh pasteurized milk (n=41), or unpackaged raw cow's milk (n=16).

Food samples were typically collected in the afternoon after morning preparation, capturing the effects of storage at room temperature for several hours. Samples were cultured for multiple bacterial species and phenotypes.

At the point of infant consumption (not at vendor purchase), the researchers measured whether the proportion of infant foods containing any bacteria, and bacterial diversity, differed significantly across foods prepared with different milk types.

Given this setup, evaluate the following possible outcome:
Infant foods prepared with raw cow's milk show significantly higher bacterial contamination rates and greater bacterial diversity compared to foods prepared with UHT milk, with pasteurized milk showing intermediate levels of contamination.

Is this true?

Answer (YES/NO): NO